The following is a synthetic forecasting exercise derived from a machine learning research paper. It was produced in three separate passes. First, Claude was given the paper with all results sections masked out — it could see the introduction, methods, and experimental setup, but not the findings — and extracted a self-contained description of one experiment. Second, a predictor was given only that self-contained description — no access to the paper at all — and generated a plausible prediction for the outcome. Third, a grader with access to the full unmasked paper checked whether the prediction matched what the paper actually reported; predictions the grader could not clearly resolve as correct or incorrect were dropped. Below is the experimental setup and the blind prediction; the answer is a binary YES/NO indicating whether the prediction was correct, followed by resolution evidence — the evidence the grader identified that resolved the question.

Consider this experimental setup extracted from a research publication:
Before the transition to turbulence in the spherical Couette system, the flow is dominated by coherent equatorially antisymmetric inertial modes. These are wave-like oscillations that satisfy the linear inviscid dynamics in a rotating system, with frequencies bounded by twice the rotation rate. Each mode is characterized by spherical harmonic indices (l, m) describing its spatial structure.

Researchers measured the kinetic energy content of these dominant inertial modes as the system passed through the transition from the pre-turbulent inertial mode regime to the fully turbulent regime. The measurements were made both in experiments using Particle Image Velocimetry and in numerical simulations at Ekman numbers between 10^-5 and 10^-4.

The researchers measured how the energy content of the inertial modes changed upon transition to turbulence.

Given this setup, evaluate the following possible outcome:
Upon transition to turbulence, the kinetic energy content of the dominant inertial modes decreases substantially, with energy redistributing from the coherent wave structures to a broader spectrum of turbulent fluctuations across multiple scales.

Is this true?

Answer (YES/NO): YES